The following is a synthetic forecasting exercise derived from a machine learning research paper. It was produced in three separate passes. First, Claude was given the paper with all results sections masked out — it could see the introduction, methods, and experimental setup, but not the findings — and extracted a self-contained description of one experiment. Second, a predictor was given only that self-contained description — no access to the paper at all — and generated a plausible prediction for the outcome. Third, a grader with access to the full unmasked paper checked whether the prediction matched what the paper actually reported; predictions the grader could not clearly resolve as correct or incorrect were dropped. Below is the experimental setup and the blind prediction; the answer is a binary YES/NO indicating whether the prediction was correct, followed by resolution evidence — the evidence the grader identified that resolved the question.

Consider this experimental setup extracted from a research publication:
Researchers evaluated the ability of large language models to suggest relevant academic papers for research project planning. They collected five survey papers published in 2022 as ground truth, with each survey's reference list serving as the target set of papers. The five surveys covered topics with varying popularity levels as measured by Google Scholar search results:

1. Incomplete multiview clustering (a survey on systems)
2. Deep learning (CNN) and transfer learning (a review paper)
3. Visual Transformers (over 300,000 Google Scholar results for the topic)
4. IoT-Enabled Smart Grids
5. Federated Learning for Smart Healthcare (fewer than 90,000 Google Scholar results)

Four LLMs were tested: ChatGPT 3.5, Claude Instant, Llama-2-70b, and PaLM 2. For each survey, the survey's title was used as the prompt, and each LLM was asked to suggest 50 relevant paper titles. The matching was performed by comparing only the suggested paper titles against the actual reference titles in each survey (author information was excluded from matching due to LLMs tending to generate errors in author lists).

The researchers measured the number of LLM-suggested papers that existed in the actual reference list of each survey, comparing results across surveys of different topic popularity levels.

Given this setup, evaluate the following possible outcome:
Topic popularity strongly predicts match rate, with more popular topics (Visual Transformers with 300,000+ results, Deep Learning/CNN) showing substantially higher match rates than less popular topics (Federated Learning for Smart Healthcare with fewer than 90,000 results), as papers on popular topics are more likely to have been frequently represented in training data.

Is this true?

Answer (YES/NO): NO